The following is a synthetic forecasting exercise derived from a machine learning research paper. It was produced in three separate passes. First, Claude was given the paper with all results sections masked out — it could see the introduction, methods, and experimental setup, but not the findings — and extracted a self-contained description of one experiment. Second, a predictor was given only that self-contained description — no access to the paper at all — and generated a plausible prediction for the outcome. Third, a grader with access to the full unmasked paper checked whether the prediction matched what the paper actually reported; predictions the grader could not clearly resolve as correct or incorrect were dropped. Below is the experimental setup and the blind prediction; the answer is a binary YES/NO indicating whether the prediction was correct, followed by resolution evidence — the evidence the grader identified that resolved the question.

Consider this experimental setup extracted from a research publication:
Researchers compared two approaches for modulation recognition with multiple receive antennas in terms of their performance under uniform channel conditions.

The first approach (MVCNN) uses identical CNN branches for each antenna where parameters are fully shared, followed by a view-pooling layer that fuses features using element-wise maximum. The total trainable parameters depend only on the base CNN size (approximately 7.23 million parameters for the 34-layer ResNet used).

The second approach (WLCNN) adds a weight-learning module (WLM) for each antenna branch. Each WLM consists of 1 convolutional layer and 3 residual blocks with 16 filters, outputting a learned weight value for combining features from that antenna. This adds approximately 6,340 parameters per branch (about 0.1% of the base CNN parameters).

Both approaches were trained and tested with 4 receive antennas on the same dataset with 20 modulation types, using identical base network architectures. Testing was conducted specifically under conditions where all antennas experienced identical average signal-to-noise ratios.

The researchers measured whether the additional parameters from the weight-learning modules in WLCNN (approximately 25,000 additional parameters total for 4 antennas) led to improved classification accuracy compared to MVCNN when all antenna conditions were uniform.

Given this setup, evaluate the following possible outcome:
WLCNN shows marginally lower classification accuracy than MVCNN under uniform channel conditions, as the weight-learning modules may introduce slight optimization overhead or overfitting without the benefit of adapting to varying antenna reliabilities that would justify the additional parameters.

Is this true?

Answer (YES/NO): NO